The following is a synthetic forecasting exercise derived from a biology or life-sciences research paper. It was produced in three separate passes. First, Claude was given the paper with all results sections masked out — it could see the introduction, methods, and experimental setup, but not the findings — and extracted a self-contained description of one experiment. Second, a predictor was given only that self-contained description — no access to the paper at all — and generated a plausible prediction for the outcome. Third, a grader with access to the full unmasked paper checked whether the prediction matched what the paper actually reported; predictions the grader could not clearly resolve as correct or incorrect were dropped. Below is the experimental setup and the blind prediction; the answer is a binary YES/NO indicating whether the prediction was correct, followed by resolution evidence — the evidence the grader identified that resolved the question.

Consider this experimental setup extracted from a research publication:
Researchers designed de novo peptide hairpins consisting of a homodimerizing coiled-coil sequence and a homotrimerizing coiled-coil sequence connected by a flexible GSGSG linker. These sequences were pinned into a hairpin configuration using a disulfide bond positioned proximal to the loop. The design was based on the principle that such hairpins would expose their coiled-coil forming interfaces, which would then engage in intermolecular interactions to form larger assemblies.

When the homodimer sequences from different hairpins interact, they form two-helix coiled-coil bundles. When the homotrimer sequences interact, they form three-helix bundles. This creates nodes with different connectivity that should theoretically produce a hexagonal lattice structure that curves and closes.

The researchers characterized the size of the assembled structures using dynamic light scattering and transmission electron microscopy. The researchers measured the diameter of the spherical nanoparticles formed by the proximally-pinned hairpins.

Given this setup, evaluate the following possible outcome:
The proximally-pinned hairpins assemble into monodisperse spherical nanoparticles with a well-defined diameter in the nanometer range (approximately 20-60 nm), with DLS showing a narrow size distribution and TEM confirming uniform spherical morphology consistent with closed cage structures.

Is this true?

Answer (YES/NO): NO